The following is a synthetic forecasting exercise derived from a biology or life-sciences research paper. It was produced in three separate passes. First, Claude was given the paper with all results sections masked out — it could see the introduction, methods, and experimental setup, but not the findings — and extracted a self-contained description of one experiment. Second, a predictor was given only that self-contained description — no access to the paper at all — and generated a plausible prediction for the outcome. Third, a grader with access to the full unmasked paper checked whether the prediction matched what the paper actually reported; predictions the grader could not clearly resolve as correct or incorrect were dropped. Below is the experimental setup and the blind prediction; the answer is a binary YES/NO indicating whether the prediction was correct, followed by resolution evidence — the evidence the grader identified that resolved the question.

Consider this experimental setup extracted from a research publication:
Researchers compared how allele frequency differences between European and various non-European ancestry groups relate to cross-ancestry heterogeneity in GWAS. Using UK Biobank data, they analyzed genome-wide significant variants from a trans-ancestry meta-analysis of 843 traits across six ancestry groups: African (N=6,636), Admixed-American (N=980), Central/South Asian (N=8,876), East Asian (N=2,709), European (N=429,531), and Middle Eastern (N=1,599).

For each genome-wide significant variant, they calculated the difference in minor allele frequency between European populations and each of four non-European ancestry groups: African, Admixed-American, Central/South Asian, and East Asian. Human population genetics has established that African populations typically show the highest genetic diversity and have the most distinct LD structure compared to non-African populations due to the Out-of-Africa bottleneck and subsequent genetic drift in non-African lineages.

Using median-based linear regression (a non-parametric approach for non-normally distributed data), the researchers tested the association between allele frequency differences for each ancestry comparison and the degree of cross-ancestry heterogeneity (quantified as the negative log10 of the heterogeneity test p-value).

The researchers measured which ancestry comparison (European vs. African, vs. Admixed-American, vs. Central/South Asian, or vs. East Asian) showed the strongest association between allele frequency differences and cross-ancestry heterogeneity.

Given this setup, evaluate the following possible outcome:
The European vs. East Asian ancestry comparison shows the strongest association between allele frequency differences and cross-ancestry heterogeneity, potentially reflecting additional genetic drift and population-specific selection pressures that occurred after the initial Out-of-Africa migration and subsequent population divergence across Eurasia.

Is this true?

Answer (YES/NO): NO